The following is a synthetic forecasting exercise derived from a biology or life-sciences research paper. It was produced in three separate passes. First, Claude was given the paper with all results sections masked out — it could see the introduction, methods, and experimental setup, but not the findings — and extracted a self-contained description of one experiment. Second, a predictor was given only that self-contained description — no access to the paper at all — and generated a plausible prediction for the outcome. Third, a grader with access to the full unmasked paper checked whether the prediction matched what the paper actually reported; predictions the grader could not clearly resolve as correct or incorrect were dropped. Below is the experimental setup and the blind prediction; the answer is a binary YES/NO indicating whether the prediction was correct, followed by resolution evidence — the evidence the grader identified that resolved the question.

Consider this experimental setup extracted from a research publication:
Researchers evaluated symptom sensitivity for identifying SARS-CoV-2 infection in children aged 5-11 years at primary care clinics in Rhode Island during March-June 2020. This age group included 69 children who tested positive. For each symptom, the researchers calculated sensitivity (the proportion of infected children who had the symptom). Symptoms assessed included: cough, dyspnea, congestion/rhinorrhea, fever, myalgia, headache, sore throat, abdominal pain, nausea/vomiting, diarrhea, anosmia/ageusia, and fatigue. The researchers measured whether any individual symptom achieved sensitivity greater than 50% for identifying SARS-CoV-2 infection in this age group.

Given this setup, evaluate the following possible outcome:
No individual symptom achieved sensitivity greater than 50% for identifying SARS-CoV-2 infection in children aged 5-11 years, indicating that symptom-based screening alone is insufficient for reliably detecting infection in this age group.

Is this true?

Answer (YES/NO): YES